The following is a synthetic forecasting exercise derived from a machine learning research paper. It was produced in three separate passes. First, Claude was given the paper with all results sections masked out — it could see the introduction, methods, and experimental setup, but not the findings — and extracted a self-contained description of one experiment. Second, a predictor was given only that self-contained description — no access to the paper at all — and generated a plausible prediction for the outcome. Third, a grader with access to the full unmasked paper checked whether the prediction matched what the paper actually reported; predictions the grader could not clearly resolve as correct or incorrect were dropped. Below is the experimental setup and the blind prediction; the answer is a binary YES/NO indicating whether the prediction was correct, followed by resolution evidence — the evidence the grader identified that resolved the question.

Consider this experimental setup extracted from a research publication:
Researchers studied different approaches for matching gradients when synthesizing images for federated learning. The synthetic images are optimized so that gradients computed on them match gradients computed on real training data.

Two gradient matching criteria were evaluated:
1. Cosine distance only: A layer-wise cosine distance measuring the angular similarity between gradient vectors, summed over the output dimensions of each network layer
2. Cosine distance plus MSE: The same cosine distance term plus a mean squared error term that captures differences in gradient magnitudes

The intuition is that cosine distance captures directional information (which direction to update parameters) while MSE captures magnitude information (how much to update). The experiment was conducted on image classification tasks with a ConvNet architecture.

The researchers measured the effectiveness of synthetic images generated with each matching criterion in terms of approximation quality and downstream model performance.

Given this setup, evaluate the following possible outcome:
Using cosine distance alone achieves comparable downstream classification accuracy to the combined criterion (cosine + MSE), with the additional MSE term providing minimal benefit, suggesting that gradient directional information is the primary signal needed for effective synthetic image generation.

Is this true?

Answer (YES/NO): NO